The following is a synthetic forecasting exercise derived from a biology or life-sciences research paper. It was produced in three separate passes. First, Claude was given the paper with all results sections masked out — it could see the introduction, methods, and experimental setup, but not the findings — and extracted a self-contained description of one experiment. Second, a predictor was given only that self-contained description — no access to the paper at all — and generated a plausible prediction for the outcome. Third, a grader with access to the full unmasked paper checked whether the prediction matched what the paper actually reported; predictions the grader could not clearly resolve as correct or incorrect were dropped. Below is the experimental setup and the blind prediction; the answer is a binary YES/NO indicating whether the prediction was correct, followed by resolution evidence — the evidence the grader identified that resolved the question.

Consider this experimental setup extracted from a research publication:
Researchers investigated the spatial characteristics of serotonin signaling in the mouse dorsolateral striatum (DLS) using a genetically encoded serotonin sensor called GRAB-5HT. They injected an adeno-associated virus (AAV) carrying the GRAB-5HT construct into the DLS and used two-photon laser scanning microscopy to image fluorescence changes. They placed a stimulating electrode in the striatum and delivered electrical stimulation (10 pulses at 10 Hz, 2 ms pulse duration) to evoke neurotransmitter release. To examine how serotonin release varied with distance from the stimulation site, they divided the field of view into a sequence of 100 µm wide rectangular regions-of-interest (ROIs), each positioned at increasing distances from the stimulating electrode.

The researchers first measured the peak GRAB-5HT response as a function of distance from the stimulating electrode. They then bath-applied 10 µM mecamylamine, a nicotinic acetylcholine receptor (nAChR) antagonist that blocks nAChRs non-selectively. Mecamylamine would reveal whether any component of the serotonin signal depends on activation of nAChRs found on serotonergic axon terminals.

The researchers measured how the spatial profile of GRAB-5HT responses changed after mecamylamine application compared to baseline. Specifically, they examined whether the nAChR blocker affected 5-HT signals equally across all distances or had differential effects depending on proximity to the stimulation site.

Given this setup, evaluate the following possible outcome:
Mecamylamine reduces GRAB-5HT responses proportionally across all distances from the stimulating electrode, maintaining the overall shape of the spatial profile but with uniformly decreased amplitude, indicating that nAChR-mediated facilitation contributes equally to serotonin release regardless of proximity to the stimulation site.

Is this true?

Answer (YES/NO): NO